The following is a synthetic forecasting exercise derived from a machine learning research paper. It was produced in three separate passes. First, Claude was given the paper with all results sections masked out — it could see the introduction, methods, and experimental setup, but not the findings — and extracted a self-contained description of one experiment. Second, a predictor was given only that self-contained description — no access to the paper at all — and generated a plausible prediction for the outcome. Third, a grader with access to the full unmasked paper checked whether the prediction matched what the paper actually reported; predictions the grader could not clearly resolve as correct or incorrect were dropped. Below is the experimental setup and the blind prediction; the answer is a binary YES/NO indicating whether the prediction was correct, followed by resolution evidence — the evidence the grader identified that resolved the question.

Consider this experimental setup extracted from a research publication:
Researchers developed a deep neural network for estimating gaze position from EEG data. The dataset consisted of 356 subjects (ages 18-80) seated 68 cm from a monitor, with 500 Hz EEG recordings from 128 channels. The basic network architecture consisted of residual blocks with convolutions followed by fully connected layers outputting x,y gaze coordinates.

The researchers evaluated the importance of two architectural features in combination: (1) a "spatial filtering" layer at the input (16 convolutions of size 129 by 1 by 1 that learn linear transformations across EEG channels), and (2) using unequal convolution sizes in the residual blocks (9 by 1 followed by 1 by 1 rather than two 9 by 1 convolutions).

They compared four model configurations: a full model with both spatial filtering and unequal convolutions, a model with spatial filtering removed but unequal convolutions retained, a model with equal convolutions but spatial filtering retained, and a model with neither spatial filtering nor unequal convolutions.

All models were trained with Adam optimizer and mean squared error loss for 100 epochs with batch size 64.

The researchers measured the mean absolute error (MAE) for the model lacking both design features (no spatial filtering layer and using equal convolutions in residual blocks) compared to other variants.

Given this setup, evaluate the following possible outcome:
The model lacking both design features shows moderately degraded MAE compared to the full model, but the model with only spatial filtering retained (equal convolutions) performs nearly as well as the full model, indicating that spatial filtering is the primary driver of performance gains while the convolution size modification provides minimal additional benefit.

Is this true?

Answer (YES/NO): NO